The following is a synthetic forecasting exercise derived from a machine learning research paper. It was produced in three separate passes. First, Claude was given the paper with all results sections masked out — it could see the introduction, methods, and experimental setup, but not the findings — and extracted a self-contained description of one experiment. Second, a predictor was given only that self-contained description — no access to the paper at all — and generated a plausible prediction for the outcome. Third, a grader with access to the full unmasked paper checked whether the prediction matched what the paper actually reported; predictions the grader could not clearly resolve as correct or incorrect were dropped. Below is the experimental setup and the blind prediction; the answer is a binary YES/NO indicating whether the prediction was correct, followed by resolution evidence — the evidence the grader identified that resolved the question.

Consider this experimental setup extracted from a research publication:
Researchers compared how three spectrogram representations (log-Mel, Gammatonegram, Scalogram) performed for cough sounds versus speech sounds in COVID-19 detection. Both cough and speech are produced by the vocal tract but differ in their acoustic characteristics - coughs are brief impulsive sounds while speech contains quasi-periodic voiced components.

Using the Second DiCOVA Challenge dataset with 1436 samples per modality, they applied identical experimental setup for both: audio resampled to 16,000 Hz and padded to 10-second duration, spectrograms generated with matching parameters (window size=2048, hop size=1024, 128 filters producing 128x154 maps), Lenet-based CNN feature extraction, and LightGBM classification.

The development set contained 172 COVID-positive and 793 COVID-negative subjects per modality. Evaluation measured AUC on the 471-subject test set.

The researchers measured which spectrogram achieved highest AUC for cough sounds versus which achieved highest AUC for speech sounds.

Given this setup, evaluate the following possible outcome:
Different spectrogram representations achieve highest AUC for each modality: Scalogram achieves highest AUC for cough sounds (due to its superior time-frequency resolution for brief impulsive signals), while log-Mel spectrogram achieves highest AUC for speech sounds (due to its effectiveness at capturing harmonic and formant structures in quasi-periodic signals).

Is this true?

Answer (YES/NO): NO